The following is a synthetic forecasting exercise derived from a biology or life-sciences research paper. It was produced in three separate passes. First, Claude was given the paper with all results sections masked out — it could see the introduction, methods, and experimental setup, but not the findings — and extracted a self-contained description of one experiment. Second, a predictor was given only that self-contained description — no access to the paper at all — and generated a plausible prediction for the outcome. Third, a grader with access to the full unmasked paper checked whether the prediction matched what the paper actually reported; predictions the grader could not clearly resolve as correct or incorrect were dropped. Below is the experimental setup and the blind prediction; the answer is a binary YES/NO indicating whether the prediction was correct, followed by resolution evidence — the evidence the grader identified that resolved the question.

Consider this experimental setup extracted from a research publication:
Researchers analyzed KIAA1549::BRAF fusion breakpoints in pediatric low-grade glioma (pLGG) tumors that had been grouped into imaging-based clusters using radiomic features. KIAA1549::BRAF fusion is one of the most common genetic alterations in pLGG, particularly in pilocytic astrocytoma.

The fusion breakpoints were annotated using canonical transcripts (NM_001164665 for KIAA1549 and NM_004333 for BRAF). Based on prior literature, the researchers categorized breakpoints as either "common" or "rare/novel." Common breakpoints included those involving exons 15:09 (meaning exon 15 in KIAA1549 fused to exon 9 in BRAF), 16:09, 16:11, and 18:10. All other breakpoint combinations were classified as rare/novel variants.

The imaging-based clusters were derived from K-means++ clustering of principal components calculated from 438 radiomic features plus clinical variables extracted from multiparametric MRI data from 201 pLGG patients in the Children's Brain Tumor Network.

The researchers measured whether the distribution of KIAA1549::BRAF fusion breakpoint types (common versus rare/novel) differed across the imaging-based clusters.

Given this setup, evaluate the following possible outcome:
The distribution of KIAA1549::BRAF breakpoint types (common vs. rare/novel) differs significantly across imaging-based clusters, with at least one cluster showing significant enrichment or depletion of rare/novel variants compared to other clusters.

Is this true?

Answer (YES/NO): YES